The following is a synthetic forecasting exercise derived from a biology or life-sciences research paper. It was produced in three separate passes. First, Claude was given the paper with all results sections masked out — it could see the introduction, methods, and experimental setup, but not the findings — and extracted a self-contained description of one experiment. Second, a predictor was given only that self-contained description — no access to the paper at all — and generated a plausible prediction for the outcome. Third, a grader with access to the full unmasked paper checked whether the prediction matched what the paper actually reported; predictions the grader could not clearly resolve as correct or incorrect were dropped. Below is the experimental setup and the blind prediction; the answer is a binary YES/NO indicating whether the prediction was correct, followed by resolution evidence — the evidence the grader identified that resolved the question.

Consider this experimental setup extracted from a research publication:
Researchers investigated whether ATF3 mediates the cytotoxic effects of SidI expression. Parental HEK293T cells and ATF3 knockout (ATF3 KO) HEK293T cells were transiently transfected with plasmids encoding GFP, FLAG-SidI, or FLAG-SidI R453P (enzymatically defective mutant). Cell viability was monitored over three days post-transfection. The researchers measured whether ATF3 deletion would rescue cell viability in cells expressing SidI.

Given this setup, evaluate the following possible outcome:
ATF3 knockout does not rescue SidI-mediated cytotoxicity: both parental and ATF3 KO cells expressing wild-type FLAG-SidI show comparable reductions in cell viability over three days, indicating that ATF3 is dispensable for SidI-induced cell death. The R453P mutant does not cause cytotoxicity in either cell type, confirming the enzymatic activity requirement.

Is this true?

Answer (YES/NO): NO